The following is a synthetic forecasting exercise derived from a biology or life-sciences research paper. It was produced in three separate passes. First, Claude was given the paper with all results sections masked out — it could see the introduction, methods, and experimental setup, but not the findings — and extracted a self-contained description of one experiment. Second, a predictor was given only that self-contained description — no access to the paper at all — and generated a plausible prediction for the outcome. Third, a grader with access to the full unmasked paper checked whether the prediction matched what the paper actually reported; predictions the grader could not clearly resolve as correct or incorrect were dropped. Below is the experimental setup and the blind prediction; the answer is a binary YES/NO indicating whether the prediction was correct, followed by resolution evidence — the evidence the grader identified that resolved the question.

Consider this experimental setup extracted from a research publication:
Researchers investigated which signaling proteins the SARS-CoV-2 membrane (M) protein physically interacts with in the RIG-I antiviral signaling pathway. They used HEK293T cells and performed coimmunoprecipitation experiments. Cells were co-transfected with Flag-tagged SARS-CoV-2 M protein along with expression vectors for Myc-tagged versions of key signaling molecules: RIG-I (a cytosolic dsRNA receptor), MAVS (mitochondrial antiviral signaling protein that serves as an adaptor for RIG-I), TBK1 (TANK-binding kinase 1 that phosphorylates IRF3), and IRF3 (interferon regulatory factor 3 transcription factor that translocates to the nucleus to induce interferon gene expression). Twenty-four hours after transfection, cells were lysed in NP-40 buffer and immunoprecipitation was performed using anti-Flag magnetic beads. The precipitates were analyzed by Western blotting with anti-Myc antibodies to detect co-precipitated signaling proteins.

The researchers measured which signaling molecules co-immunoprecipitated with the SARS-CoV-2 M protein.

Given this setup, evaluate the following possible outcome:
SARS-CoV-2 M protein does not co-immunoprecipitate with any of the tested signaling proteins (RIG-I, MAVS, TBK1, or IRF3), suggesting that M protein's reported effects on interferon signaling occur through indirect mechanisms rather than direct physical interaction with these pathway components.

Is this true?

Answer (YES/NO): NO